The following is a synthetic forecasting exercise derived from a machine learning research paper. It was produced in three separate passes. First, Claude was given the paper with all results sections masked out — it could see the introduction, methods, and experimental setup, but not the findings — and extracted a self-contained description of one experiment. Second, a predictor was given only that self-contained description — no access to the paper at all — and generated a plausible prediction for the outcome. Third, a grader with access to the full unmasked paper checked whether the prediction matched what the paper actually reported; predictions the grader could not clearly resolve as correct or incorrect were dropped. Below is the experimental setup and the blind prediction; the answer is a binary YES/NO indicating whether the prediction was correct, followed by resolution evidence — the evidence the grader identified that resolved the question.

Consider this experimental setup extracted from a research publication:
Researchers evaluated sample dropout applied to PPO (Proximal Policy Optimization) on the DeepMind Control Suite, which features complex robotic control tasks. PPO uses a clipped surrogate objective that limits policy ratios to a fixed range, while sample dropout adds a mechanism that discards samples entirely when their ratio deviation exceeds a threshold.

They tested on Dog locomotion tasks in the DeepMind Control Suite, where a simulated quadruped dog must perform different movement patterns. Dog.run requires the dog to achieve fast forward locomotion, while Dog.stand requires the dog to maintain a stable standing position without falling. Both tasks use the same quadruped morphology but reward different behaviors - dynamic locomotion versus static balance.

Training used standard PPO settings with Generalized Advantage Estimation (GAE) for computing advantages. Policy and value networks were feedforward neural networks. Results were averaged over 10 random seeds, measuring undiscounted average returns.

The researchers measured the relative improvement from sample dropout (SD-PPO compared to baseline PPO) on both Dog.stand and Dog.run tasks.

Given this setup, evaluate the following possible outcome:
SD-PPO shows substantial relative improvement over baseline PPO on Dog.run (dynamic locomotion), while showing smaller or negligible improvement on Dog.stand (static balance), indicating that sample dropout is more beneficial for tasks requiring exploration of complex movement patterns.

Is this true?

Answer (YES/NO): NO